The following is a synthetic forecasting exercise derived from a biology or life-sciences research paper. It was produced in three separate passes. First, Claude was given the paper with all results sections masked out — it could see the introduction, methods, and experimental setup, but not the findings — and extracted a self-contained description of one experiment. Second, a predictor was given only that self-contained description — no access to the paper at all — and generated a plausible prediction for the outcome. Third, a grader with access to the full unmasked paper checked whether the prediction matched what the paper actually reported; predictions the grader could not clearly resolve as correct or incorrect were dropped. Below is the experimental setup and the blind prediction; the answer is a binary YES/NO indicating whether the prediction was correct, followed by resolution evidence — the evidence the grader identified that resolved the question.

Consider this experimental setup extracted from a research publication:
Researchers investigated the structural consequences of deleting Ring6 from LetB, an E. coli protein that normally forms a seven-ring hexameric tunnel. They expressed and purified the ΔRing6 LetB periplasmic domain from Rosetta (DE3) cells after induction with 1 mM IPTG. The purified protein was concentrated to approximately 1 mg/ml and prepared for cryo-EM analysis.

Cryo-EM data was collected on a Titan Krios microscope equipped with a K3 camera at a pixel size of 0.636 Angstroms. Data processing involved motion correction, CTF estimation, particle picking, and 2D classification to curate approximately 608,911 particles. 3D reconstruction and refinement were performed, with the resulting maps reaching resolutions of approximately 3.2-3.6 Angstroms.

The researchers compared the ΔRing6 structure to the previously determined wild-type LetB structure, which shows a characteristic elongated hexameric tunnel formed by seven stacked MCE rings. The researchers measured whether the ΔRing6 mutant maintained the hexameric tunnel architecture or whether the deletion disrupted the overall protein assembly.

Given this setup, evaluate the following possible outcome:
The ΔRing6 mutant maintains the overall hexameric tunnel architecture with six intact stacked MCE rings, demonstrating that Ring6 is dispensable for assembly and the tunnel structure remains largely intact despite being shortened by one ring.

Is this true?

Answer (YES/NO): YES